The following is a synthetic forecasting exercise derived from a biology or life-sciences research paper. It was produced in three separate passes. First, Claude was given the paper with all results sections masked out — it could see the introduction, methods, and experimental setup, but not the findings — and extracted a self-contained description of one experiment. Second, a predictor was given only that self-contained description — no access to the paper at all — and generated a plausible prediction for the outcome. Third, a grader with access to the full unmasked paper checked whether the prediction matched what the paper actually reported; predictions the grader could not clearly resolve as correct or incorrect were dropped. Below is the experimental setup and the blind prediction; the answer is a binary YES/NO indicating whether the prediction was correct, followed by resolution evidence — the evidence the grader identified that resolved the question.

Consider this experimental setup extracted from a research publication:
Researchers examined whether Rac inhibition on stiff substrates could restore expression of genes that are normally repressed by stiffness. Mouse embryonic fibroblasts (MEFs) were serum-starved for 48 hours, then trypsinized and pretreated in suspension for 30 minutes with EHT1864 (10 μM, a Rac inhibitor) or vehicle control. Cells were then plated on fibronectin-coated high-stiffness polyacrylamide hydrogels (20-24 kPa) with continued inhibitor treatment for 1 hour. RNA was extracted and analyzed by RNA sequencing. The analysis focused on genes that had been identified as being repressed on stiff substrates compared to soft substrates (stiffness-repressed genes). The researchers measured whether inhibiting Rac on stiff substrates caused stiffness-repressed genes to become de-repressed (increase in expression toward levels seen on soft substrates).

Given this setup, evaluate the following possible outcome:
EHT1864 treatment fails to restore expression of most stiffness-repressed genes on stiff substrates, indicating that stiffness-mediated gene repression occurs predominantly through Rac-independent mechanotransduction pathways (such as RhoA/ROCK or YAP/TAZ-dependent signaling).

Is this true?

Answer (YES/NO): NO